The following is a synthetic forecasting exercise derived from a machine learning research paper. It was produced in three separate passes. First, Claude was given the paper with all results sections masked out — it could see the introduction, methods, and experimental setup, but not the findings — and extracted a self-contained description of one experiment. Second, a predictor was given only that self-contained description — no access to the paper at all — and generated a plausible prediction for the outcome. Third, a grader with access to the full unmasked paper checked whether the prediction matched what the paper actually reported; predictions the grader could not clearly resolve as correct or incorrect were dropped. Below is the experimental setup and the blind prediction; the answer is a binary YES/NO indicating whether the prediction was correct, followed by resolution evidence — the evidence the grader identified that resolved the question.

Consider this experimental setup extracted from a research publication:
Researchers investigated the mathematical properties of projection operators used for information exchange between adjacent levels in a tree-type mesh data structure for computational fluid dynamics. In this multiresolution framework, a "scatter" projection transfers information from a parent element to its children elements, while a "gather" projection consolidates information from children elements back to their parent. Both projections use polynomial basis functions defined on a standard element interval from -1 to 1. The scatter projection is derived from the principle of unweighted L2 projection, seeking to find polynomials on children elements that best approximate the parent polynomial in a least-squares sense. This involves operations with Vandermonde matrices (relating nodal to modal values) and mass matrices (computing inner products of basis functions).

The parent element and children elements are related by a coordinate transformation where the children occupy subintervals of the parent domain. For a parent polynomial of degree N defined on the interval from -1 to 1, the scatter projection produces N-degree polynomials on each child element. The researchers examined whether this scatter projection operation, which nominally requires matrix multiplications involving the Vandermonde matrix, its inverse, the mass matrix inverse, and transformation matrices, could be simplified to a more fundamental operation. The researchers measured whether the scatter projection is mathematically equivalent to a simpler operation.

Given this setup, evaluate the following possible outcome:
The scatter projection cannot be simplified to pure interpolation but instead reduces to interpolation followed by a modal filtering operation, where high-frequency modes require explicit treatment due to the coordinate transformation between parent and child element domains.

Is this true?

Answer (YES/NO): NO